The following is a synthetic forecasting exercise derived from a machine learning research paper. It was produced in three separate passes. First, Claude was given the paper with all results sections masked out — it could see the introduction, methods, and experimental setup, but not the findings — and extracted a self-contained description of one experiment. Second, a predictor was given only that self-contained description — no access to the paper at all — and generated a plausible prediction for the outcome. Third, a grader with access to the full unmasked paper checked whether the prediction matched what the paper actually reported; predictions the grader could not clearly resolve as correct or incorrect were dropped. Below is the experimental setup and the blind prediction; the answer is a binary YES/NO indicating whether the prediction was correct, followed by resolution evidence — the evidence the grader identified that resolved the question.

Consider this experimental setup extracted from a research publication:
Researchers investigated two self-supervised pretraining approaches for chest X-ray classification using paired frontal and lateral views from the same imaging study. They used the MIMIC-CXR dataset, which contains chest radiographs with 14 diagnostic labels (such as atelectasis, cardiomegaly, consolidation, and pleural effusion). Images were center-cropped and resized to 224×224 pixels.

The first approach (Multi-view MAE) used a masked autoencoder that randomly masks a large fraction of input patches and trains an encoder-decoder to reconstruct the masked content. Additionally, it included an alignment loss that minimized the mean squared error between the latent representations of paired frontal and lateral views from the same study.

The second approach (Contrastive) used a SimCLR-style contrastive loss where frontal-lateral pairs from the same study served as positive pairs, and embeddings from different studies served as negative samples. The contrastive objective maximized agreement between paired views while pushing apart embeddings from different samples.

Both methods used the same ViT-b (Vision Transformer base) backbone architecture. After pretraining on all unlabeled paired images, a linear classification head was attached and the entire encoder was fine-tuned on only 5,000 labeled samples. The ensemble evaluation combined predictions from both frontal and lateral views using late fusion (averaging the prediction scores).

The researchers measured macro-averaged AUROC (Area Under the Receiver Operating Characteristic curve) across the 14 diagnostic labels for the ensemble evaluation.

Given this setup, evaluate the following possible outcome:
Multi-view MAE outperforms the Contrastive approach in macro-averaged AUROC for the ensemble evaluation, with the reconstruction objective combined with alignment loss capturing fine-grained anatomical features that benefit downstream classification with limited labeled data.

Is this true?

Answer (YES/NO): YES